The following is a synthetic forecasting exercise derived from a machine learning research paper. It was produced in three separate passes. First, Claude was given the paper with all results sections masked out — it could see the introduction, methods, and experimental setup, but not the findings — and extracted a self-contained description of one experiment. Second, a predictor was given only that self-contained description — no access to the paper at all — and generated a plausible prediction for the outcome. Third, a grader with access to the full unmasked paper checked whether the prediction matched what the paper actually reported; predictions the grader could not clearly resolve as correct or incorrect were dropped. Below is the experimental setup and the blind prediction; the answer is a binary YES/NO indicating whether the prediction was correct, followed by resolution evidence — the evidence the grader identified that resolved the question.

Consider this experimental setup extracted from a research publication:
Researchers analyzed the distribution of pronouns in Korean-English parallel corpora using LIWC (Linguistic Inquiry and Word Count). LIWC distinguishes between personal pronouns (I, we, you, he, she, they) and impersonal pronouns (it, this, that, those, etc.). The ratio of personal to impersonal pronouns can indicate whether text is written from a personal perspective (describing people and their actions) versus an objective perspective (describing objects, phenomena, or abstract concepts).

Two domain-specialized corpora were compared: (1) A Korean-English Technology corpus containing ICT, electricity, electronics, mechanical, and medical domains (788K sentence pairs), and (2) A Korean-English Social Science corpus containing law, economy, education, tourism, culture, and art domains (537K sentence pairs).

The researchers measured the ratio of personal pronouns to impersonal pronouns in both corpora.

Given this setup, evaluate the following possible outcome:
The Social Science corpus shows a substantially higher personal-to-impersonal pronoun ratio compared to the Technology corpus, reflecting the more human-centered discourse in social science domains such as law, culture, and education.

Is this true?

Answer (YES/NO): YES